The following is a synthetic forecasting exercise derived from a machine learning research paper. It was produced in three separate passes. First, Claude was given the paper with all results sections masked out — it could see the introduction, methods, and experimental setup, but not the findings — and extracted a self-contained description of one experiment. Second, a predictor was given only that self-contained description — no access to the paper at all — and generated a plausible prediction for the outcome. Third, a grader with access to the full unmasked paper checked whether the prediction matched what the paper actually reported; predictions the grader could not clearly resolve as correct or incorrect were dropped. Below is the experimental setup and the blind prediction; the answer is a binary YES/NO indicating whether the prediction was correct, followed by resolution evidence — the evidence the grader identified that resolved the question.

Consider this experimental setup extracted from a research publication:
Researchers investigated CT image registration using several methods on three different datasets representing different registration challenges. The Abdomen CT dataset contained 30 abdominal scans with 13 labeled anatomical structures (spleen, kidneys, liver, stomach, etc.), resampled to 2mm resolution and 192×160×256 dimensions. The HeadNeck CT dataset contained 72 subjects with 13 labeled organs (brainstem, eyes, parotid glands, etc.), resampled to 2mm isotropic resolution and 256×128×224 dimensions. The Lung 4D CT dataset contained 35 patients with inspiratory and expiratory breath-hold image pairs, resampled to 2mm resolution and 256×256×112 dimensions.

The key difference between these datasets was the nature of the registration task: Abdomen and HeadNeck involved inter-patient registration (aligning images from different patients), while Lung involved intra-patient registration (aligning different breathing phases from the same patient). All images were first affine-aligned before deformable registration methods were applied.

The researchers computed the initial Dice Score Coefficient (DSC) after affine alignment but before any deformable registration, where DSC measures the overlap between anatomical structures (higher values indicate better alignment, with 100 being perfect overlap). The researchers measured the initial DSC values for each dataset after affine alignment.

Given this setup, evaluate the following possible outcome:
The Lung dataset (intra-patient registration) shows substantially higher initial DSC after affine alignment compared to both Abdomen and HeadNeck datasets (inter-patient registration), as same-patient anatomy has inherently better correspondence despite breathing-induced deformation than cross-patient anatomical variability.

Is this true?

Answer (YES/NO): YES